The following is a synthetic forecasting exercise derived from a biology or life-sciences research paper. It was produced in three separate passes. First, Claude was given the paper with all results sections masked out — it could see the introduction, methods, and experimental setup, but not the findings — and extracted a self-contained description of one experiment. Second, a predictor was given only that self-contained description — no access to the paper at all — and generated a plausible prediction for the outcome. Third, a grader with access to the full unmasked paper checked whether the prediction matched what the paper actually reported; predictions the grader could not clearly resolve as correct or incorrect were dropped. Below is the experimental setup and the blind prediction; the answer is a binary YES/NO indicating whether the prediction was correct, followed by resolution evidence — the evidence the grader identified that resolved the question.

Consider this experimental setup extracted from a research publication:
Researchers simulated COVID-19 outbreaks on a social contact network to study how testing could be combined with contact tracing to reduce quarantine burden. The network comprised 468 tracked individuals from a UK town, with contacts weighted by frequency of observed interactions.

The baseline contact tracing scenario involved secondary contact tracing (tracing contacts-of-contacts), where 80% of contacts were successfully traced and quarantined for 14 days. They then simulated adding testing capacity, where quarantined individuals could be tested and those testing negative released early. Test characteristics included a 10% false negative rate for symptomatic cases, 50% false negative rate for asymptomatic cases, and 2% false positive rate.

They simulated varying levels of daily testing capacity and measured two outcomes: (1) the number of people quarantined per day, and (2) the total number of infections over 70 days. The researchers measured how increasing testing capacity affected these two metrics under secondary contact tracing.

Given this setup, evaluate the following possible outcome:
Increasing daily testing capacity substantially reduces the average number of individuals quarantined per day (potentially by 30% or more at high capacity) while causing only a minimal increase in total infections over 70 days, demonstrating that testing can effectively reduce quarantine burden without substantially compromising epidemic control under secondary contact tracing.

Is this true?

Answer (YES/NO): YES